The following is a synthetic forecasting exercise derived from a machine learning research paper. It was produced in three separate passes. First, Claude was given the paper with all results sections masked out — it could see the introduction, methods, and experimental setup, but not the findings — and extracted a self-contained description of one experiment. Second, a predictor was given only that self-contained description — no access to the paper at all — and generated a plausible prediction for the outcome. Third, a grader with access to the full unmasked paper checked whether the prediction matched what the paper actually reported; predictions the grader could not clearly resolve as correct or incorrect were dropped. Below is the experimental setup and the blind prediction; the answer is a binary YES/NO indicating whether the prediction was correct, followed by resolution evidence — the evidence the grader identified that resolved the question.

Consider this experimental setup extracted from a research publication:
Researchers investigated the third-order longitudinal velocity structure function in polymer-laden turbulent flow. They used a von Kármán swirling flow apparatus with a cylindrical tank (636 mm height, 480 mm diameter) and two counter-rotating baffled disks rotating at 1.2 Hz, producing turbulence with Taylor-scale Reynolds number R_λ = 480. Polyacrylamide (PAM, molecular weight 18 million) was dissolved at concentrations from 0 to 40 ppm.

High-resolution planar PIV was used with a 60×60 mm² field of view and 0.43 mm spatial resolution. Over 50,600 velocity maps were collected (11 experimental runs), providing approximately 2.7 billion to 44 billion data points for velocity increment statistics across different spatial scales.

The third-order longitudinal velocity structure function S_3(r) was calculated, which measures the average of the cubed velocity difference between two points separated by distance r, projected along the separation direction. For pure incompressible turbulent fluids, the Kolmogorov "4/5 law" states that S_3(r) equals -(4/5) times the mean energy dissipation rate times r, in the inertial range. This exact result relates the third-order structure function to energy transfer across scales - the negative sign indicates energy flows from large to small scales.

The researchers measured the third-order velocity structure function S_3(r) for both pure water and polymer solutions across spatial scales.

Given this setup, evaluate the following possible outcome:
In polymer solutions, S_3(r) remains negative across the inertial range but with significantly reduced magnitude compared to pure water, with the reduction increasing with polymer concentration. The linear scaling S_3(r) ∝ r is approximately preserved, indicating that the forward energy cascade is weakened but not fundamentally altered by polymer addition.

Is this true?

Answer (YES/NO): NO